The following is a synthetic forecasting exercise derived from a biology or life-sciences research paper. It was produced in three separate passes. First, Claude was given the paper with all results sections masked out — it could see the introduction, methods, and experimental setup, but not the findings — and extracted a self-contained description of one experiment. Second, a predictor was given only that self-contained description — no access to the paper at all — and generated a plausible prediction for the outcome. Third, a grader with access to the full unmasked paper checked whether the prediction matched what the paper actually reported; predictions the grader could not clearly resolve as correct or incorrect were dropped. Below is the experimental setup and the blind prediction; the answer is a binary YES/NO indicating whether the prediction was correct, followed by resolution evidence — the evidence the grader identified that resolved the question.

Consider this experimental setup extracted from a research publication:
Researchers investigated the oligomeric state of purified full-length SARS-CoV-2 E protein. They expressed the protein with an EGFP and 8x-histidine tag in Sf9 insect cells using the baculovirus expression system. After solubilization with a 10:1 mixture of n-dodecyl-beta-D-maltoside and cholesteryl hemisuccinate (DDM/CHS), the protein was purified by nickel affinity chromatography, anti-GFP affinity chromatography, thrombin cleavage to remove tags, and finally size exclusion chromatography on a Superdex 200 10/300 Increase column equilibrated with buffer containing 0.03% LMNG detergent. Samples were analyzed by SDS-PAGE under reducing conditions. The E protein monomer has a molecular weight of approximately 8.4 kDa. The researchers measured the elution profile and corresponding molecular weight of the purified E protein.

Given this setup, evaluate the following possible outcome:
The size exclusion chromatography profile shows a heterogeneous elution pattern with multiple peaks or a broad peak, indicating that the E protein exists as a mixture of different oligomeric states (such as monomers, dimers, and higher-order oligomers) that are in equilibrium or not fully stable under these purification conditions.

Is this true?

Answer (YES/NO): NO